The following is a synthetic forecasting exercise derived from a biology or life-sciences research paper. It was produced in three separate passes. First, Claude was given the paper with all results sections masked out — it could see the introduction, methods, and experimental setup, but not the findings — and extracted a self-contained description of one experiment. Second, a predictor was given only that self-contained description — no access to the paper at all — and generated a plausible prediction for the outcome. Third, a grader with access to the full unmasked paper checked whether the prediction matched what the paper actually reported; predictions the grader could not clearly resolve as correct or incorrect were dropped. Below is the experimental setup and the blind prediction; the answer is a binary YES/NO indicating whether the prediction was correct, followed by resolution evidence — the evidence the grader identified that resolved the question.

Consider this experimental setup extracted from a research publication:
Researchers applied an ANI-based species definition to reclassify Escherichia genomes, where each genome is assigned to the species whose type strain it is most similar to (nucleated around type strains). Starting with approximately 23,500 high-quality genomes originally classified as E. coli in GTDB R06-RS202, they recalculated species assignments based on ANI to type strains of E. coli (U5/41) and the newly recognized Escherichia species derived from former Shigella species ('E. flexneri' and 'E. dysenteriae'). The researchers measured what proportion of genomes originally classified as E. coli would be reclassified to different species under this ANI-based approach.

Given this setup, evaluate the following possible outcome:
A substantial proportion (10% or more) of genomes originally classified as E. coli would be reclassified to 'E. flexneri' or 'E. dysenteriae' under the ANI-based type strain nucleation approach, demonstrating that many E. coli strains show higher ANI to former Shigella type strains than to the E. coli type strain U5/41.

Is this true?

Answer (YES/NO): YES